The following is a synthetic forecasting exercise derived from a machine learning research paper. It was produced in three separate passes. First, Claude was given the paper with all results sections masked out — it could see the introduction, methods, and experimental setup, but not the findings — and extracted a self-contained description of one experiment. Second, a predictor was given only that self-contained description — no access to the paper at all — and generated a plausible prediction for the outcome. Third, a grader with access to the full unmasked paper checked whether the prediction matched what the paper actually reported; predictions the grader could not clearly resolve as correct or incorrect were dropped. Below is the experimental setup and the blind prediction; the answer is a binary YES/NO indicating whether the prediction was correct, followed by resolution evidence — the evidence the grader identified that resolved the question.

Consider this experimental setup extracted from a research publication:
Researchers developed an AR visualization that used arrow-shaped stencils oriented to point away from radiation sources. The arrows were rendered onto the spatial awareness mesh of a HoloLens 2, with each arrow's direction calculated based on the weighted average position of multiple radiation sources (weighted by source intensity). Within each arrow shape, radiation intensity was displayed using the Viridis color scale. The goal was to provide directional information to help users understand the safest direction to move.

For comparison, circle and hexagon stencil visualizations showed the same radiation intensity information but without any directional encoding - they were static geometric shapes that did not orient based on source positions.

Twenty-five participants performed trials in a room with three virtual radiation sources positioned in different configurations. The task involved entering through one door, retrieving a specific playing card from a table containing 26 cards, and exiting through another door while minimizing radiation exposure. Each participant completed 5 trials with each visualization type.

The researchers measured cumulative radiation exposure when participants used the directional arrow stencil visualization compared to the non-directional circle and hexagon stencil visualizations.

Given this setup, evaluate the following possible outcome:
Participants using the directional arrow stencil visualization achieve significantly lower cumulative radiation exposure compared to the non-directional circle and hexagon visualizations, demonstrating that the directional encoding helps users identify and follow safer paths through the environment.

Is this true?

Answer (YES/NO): NO